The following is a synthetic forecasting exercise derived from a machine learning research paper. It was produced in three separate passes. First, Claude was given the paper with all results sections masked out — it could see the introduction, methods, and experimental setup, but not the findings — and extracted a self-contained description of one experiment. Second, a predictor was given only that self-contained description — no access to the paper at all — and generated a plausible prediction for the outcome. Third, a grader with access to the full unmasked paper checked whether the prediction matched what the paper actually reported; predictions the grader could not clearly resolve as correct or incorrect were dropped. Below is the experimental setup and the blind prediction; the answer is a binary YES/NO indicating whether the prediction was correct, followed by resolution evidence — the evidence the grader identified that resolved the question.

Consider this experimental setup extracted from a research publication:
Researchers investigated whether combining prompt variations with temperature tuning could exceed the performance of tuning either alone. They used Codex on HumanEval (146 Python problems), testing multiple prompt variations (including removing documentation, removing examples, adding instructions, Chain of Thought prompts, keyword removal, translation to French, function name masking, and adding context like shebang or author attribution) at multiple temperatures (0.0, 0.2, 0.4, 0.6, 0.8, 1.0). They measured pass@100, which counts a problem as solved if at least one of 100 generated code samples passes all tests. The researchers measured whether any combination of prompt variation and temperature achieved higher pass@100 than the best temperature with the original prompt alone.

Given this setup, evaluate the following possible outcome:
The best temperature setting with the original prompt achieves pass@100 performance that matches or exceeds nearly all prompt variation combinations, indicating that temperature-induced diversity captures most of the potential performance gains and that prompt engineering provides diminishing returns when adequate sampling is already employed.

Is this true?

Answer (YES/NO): YES